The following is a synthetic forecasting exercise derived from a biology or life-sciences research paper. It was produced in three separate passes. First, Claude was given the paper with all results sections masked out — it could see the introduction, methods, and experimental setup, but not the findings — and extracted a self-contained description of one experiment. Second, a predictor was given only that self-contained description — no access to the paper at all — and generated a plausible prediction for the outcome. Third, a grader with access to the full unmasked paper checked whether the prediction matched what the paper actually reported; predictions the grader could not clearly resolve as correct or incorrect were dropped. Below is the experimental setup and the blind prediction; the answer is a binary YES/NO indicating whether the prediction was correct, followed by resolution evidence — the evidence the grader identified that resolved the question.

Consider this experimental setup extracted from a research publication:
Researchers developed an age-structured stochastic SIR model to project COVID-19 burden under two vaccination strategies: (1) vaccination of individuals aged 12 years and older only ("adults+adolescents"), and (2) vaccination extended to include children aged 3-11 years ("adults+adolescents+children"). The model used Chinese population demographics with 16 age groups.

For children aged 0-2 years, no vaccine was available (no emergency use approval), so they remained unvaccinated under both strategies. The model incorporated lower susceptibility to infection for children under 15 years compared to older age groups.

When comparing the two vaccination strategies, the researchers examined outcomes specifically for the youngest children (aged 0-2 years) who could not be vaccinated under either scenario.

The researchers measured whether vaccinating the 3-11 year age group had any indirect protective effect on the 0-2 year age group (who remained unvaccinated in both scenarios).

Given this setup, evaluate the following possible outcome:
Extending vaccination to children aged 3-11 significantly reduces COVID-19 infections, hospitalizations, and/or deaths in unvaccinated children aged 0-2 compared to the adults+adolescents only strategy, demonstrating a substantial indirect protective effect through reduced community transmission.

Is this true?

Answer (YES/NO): NO